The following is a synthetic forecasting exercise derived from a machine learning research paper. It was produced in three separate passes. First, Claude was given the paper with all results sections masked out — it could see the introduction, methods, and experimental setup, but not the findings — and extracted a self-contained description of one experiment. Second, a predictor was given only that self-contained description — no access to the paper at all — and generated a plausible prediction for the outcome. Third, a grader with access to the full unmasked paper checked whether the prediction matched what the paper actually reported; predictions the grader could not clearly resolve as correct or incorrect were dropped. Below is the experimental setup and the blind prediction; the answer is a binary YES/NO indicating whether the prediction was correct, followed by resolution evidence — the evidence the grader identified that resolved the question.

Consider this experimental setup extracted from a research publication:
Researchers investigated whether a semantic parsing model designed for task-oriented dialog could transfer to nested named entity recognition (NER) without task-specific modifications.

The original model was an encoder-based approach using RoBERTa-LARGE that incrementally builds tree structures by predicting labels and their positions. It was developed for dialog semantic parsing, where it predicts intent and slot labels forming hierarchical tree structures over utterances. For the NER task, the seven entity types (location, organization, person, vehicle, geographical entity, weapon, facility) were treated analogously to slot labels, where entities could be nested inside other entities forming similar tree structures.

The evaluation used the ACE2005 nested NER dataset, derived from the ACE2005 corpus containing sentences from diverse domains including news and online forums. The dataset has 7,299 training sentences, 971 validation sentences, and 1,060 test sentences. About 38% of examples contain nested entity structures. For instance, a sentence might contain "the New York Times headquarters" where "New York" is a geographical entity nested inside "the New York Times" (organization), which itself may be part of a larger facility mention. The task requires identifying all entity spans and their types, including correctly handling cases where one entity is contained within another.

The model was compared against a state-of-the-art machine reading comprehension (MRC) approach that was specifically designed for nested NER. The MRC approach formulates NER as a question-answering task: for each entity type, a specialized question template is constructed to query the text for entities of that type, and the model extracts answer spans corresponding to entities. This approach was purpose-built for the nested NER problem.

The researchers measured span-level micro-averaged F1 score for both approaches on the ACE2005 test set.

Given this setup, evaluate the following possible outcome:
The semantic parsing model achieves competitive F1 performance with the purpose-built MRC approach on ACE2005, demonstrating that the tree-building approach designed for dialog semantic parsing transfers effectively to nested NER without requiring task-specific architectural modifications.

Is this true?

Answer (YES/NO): YES